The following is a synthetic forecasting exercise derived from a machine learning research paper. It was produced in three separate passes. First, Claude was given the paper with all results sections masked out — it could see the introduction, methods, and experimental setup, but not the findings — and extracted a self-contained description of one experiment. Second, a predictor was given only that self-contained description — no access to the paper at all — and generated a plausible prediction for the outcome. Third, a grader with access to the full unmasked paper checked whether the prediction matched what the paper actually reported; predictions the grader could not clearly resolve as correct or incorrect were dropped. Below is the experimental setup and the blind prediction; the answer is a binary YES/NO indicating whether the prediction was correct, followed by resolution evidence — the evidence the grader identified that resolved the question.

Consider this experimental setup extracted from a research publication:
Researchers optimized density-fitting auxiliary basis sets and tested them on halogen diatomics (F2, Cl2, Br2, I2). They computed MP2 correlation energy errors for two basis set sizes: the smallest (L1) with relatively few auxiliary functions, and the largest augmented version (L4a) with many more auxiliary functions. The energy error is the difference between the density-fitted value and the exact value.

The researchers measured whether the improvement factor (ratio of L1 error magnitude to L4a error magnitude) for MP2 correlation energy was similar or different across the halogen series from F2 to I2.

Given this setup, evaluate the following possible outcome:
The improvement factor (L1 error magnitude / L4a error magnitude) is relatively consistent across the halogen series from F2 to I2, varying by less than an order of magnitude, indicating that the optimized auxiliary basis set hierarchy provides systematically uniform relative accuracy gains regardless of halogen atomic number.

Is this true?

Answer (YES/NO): NO